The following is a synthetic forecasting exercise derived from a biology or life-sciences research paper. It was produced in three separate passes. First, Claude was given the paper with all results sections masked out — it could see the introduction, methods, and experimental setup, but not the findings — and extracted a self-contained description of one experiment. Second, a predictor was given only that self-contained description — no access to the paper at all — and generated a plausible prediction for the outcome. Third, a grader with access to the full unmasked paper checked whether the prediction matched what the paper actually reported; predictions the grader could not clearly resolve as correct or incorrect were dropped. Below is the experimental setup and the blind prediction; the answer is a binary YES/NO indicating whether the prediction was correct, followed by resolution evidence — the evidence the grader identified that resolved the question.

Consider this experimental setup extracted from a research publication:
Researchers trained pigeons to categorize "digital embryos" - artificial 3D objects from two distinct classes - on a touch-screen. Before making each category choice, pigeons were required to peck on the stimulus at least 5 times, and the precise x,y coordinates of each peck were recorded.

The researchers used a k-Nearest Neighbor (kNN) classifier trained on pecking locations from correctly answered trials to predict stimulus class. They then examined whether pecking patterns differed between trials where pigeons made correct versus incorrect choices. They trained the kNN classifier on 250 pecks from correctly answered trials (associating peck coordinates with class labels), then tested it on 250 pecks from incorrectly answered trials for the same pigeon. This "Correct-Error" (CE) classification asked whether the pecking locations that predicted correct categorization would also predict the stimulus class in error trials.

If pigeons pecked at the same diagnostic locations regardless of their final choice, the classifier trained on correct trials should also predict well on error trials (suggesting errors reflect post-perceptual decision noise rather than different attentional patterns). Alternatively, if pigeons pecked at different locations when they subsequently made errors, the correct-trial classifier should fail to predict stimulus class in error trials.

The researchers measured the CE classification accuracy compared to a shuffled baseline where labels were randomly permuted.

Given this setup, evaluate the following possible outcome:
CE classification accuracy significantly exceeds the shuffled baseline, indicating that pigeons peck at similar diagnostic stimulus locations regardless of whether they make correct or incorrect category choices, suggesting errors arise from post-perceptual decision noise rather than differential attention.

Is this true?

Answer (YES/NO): NO